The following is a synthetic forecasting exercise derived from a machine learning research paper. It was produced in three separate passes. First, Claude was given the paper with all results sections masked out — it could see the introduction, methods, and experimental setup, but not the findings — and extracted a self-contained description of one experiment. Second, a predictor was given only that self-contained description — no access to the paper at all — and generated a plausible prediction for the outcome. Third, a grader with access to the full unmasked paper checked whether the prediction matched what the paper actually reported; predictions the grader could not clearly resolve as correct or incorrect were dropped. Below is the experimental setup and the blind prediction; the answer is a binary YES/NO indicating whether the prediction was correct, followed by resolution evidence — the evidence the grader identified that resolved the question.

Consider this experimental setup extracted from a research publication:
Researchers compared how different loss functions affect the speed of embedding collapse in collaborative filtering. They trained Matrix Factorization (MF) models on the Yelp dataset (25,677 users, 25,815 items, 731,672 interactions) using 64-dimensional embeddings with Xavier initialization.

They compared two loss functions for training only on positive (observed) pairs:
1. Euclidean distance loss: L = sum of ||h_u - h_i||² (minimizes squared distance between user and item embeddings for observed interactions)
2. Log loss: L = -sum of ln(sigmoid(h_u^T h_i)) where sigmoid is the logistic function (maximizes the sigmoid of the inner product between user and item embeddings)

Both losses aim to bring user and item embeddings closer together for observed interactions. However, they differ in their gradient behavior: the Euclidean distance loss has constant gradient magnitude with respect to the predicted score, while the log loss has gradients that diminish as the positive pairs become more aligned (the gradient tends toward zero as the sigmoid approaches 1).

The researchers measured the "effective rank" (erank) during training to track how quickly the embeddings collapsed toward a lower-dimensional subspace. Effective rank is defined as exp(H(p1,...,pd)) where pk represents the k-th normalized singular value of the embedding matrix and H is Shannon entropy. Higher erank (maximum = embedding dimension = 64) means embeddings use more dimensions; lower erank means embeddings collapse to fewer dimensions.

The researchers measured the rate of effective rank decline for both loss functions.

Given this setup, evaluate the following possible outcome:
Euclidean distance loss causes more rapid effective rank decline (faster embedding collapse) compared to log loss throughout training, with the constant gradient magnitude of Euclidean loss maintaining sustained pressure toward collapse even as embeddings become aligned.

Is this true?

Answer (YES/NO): YES